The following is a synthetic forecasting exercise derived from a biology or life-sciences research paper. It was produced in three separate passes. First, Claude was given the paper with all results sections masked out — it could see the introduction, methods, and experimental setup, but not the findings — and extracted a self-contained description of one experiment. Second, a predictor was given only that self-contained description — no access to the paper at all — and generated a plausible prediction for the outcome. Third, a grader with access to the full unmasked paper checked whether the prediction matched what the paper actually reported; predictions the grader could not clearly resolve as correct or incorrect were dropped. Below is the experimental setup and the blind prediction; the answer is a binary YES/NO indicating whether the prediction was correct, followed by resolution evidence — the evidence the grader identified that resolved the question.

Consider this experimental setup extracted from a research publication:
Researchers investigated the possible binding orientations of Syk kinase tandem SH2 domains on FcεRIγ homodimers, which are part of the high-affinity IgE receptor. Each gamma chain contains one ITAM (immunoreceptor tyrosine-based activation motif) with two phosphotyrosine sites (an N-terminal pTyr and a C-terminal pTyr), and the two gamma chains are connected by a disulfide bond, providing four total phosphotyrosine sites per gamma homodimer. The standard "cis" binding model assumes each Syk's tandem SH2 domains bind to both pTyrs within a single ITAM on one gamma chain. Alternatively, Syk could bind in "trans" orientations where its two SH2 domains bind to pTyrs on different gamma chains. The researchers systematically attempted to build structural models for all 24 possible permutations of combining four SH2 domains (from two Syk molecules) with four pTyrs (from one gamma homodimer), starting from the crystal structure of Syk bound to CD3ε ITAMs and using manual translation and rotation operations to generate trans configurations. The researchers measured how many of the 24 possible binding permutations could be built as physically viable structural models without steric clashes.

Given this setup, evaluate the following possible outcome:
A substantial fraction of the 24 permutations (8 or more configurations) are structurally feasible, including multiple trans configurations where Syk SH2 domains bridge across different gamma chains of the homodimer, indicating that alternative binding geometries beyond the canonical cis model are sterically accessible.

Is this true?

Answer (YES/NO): NO